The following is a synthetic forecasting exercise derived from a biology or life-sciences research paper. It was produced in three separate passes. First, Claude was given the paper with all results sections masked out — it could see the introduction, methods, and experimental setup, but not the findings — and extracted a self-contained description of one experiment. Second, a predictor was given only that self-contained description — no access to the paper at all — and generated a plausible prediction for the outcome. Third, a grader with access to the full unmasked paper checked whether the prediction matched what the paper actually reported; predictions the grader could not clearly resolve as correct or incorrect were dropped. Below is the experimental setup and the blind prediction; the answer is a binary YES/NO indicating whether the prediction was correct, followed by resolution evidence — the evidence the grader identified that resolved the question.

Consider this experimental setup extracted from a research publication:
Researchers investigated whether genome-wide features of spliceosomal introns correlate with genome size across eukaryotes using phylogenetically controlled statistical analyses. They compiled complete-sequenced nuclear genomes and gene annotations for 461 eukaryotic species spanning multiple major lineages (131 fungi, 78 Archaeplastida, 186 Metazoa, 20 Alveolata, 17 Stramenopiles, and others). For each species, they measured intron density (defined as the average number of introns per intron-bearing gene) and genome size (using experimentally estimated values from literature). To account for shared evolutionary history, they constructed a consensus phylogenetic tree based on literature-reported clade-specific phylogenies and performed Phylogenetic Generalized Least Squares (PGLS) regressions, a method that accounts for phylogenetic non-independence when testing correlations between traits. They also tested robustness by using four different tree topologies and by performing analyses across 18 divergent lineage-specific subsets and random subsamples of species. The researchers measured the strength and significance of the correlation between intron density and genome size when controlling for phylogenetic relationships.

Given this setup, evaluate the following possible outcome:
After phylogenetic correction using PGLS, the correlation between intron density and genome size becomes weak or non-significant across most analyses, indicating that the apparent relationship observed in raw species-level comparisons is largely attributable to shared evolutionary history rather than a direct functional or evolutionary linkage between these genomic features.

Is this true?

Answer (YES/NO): YES